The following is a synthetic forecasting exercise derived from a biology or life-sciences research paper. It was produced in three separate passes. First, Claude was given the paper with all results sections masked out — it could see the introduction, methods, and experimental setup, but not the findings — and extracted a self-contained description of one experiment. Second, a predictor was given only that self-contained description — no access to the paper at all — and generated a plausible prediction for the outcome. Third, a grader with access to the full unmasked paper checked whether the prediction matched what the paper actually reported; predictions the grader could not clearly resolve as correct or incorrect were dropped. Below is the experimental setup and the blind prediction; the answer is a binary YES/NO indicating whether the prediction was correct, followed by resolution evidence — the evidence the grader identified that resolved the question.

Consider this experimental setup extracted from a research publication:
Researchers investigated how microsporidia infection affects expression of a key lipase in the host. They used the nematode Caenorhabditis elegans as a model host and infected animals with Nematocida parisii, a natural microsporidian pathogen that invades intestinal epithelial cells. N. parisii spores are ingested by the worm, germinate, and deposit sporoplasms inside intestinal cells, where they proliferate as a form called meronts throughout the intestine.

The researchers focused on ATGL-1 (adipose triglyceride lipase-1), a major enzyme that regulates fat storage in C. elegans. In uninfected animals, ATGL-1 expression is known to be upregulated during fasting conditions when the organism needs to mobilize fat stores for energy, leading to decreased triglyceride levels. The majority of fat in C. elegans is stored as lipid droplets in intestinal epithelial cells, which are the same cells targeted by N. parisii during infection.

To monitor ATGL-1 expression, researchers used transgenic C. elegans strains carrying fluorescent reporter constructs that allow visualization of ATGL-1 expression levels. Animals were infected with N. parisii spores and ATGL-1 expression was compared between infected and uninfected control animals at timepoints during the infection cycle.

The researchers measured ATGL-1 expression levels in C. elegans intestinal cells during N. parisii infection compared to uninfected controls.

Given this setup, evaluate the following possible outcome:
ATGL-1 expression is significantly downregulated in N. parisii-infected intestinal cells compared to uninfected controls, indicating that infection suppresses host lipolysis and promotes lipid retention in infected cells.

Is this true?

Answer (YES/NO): NO